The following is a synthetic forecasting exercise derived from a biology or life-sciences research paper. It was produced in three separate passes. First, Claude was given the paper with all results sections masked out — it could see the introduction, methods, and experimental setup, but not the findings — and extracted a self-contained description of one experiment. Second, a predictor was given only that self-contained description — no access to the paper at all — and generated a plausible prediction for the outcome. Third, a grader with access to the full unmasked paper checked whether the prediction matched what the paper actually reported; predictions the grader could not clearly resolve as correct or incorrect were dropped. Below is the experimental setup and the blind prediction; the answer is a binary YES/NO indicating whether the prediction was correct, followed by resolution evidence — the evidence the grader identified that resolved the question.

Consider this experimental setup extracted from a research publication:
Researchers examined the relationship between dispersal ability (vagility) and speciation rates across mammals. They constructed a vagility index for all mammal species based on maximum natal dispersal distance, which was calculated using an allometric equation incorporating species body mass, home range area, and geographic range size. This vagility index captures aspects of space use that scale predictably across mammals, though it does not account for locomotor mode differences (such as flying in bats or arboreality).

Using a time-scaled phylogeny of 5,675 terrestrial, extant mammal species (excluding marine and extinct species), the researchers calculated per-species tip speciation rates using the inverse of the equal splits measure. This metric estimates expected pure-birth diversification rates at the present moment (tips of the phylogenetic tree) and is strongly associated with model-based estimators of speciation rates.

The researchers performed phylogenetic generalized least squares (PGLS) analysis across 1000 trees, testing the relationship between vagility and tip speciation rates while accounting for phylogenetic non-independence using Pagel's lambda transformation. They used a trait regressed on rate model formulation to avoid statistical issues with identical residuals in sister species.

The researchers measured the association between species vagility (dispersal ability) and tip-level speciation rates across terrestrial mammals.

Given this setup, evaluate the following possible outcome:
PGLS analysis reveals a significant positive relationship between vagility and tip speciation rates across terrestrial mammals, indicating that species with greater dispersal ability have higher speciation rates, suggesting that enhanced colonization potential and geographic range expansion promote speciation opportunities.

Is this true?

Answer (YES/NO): NO